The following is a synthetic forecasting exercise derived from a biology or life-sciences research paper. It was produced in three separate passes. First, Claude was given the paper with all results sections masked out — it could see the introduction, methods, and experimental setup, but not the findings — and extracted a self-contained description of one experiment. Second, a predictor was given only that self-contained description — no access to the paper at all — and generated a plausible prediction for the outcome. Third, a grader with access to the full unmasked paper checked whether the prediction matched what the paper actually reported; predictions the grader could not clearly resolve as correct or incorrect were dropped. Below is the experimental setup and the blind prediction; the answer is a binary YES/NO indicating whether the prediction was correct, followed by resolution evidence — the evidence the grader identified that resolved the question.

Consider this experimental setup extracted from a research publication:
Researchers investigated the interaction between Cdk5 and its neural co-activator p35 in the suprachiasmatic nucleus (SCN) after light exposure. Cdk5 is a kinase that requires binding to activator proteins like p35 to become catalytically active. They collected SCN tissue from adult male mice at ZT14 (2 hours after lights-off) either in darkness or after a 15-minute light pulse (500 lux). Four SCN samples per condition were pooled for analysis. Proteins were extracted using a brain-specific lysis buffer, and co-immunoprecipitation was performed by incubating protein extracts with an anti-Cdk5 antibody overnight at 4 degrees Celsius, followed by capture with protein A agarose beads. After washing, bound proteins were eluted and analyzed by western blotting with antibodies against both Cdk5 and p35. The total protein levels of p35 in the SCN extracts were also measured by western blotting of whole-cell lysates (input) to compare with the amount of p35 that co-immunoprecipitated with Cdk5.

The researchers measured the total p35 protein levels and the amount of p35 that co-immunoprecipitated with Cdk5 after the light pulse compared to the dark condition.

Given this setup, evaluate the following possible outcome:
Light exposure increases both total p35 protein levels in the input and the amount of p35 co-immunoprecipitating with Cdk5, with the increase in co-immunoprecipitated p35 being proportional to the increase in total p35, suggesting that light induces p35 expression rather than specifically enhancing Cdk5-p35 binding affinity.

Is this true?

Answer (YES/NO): NO